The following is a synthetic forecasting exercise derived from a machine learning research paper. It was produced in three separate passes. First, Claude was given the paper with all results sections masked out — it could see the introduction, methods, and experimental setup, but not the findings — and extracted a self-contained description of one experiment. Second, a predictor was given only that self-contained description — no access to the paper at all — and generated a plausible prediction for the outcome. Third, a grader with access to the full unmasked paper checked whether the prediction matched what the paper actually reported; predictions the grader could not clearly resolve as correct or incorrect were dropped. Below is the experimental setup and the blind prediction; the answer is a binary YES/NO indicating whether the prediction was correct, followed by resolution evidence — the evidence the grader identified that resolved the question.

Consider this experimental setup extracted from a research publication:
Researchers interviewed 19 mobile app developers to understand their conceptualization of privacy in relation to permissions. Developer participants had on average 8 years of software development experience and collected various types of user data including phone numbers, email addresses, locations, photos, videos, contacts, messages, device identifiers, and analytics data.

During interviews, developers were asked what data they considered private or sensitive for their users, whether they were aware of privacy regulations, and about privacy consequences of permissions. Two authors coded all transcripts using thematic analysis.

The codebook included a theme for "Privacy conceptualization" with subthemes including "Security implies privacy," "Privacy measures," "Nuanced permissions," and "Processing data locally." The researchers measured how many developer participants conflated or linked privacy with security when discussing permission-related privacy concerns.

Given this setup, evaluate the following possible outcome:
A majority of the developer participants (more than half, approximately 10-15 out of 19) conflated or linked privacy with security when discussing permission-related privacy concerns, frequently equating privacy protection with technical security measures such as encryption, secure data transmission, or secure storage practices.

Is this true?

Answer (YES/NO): YES